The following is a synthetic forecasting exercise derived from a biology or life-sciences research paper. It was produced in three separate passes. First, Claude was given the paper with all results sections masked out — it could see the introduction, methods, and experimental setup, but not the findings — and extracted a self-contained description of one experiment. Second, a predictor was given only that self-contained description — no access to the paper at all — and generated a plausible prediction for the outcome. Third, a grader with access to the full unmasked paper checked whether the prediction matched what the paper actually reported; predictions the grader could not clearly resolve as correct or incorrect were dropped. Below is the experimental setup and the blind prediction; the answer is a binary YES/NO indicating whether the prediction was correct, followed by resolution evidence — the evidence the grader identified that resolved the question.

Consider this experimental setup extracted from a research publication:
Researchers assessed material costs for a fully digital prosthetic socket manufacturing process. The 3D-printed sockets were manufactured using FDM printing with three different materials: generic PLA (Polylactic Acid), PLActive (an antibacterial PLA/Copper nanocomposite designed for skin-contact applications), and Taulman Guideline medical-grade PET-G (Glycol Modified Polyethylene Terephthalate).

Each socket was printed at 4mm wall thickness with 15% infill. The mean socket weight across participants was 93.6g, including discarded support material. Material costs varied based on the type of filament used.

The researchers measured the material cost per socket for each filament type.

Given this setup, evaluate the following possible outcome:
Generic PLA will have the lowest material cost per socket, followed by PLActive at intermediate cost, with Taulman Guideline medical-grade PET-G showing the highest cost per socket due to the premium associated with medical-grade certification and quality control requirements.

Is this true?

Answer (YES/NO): YES